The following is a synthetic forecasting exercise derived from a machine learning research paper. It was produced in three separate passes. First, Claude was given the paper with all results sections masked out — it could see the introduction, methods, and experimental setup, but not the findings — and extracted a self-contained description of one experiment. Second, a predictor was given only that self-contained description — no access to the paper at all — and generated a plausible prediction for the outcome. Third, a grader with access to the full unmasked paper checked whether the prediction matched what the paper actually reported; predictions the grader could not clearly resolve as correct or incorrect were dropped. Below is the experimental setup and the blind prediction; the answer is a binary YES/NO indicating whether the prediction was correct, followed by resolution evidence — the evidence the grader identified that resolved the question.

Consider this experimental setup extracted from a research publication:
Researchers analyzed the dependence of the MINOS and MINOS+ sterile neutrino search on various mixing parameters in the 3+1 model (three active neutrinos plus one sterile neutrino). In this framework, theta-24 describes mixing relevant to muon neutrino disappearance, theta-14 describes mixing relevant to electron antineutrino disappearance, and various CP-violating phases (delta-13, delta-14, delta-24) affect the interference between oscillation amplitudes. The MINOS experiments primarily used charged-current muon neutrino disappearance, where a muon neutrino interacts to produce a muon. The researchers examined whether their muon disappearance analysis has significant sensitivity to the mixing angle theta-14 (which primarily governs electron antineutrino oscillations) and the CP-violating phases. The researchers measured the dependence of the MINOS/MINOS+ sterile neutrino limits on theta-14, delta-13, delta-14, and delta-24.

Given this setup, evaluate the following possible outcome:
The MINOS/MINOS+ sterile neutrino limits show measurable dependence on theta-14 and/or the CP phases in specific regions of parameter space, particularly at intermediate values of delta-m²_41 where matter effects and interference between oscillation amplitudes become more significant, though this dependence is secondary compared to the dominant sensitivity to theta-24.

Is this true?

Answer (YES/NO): NO